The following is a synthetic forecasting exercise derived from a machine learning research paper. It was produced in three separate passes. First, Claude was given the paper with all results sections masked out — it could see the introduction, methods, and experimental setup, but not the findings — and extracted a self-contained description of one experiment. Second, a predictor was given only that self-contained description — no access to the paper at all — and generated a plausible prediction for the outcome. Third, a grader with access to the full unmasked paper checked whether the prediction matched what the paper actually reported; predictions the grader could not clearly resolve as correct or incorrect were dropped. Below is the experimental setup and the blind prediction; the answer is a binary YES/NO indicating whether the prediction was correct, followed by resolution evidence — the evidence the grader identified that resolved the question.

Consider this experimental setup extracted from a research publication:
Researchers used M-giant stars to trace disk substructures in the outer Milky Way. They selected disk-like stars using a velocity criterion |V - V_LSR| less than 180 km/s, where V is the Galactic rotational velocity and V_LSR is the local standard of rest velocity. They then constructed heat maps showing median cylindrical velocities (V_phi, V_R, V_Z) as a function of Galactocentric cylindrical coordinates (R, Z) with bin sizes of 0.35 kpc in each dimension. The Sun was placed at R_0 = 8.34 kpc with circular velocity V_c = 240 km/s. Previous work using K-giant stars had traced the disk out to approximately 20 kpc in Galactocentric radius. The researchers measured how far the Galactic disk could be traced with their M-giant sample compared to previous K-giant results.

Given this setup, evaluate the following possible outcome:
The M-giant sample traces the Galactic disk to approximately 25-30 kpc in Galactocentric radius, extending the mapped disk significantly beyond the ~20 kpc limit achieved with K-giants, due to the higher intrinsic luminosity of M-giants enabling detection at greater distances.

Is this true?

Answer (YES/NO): YES